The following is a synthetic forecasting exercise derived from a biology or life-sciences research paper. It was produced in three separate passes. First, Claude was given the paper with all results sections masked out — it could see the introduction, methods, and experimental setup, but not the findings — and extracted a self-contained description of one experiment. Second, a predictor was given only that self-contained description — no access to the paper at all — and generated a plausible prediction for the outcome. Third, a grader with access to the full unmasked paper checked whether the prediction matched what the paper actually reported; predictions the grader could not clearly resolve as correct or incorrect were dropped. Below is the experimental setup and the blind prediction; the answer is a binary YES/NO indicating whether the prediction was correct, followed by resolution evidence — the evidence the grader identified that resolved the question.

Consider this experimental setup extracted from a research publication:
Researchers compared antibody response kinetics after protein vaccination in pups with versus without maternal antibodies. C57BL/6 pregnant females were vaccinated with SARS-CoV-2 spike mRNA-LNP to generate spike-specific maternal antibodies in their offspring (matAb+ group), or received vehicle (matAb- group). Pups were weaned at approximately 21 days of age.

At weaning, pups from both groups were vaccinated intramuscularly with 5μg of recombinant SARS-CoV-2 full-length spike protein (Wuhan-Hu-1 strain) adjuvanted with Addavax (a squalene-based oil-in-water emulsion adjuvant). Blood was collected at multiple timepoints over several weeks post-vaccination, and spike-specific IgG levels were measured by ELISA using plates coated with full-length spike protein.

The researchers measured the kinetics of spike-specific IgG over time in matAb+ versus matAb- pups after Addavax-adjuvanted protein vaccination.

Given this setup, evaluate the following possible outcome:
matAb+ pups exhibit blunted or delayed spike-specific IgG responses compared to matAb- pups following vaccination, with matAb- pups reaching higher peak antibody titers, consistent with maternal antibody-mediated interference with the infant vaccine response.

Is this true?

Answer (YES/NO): NO